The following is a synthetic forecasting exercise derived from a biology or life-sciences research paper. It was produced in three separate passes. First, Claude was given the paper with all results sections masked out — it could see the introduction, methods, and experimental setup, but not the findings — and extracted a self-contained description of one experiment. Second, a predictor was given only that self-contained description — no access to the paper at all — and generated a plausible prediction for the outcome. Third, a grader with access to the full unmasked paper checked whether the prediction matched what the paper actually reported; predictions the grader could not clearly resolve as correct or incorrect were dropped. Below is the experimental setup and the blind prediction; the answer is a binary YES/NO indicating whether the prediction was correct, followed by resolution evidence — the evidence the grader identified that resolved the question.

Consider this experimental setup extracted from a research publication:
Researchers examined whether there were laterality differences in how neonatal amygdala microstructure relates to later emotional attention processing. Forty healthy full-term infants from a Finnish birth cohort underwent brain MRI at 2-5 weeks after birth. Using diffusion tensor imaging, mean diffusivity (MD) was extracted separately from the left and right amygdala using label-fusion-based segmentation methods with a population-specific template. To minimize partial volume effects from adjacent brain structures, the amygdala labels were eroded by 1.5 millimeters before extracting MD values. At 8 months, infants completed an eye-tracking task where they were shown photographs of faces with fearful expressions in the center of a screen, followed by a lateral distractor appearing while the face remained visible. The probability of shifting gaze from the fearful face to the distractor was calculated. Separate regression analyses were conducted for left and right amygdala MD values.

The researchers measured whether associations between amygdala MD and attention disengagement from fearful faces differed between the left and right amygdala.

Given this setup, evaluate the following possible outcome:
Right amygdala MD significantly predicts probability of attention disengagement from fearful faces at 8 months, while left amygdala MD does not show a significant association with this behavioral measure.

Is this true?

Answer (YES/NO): YES